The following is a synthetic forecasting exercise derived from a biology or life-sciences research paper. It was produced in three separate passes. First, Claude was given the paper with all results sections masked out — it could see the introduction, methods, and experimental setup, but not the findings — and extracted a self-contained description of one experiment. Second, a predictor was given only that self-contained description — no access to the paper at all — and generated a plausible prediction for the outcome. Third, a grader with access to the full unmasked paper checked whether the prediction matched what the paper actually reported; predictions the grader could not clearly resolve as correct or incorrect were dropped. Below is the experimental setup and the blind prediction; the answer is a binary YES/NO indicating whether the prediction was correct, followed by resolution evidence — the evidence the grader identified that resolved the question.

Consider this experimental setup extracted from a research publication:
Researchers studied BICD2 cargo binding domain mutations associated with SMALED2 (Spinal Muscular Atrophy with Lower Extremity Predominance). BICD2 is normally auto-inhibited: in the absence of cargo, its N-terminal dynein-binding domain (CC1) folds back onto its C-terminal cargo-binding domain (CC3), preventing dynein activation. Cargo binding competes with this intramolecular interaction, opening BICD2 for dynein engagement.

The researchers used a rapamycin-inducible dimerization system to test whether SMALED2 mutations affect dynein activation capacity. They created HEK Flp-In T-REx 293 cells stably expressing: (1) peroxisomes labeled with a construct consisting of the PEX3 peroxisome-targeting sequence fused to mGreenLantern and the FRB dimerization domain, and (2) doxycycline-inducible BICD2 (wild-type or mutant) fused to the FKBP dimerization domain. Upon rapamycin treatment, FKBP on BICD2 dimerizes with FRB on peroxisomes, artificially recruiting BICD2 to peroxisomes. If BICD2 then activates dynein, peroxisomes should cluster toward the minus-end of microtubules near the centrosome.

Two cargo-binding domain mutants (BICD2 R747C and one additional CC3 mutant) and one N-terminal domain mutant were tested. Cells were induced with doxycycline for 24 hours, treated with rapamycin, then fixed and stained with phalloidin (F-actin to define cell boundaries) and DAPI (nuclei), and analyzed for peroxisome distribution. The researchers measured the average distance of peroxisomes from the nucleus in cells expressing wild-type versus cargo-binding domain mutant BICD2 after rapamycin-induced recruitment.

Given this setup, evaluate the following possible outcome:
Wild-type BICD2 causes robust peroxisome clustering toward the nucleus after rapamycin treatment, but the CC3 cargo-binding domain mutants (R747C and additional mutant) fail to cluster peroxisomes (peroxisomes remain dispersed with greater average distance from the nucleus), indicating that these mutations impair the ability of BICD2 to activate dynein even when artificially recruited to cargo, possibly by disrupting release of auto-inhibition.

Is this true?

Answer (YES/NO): NO